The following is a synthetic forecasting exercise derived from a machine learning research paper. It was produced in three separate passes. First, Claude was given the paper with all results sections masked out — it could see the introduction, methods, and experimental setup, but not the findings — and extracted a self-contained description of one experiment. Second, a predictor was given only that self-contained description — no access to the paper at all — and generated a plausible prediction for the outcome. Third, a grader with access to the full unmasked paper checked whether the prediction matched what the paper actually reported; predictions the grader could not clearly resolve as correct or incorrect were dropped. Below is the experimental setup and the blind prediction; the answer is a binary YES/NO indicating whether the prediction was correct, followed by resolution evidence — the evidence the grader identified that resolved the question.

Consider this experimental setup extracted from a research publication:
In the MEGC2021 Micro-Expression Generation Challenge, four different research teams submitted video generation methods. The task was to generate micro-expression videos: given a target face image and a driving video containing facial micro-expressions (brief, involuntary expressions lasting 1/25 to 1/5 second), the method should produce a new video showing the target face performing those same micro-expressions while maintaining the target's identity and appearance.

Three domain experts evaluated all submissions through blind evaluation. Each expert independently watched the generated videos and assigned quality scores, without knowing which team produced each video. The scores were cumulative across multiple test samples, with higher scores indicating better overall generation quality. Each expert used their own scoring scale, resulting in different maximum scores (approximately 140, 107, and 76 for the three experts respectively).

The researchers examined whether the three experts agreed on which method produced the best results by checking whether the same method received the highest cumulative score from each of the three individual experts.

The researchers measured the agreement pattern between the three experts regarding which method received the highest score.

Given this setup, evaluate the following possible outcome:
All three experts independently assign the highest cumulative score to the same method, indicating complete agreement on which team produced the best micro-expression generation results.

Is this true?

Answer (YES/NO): NO